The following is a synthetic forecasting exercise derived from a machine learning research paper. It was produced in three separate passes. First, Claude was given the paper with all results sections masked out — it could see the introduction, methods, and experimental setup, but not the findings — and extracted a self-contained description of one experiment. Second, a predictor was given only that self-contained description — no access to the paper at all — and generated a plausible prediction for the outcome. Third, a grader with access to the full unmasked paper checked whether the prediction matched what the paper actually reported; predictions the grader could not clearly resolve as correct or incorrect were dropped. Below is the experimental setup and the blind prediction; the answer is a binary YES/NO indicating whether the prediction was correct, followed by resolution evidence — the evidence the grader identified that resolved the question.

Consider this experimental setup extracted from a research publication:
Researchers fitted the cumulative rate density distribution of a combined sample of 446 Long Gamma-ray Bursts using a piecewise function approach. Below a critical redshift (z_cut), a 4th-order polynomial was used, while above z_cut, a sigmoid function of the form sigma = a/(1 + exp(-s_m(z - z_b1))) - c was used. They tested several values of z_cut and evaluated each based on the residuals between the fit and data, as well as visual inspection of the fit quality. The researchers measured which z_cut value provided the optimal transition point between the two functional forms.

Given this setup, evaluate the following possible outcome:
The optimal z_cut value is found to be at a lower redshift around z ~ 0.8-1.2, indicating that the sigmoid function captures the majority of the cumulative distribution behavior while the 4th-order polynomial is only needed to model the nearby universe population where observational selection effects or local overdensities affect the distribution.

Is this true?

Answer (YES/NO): NO